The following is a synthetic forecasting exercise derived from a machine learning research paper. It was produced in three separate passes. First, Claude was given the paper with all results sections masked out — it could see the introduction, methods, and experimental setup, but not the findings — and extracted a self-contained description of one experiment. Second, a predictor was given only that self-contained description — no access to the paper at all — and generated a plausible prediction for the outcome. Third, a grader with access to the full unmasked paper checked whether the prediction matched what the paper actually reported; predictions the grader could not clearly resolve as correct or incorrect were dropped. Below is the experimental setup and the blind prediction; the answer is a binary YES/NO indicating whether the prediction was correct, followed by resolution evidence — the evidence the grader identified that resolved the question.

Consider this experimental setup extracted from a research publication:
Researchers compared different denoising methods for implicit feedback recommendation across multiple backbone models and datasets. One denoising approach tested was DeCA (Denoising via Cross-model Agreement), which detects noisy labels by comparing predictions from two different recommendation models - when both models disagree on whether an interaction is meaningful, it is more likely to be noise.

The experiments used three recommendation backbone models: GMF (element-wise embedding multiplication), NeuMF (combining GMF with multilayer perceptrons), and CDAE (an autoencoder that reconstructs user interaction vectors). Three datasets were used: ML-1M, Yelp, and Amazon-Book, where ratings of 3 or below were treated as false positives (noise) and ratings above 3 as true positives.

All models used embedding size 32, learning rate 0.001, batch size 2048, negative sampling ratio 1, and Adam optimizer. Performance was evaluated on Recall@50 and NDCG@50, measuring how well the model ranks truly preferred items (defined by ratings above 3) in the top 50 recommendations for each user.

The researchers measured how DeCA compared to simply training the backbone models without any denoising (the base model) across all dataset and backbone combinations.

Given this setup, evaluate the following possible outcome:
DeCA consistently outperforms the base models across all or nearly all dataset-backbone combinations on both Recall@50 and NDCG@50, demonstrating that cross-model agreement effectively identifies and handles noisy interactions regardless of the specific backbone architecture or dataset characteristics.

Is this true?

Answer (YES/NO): NO